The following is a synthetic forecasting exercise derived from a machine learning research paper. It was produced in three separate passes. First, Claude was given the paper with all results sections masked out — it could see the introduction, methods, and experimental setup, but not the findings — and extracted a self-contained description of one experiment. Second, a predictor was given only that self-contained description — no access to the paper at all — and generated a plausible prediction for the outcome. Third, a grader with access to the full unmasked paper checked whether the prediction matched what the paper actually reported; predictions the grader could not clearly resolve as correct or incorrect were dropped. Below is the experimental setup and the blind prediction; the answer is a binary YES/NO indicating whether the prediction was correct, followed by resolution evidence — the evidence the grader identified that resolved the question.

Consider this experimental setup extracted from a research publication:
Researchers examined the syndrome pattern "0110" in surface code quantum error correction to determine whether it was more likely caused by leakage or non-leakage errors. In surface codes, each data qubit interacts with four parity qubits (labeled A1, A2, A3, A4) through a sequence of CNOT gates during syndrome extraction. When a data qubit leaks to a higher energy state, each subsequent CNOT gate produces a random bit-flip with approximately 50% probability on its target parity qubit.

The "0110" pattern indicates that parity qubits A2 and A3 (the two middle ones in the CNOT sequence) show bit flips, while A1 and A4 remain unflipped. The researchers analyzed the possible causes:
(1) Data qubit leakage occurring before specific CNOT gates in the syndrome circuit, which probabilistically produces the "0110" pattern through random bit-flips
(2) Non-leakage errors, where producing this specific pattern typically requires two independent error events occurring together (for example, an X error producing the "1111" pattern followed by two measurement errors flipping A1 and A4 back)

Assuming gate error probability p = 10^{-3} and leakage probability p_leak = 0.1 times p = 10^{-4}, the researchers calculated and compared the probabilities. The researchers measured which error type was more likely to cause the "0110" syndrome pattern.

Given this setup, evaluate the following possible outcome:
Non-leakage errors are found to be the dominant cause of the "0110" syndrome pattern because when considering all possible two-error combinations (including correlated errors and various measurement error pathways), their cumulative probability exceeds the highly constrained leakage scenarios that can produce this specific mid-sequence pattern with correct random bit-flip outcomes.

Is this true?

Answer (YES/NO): NO